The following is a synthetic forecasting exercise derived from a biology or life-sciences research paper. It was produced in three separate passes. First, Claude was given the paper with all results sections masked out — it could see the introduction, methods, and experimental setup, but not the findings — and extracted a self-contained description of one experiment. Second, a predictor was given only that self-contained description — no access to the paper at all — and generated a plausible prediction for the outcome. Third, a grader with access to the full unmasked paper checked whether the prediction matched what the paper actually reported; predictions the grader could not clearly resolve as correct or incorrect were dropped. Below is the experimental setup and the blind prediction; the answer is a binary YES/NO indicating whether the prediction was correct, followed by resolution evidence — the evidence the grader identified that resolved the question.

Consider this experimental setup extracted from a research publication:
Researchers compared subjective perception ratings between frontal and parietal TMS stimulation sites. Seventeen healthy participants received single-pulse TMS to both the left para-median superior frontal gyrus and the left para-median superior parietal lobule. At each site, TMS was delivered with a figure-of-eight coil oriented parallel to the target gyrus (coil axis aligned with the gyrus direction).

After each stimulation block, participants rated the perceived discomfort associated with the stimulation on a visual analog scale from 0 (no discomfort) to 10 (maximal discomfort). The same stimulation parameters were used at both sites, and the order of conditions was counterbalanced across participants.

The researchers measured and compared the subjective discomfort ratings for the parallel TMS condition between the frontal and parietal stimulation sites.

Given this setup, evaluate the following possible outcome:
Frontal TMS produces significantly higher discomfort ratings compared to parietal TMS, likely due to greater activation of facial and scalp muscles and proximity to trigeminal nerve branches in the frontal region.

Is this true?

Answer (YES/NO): YES